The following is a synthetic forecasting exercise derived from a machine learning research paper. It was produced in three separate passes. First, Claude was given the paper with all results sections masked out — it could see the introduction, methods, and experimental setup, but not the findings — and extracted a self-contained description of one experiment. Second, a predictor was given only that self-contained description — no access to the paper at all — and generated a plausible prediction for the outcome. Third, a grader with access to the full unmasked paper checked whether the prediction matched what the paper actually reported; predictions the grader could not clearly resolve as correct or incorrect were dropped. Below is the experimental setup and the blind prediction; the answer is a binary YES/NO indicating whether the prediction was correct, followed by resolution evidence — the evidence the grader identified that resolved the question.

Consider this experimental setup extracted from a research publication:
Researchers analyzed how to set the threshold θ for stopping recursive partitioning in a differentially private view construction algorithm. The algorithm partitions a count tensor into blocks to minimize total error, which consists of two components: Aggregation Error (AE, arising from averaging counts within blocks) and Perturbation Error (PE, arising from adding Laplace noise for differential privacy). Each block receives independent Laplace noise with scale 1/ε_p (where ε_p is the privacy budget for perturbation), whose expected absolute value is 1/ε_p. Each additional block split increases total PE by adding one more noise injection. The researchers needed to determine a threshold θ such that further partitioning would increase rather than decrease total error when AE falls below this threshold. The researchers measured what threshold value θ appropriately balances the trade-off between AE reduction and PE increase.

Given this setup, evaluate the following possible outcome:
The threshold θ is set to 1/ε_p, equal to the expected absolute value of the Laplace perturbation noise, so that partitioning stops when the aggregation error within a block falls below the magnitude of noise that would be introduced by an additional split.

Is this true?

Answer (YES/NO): YES